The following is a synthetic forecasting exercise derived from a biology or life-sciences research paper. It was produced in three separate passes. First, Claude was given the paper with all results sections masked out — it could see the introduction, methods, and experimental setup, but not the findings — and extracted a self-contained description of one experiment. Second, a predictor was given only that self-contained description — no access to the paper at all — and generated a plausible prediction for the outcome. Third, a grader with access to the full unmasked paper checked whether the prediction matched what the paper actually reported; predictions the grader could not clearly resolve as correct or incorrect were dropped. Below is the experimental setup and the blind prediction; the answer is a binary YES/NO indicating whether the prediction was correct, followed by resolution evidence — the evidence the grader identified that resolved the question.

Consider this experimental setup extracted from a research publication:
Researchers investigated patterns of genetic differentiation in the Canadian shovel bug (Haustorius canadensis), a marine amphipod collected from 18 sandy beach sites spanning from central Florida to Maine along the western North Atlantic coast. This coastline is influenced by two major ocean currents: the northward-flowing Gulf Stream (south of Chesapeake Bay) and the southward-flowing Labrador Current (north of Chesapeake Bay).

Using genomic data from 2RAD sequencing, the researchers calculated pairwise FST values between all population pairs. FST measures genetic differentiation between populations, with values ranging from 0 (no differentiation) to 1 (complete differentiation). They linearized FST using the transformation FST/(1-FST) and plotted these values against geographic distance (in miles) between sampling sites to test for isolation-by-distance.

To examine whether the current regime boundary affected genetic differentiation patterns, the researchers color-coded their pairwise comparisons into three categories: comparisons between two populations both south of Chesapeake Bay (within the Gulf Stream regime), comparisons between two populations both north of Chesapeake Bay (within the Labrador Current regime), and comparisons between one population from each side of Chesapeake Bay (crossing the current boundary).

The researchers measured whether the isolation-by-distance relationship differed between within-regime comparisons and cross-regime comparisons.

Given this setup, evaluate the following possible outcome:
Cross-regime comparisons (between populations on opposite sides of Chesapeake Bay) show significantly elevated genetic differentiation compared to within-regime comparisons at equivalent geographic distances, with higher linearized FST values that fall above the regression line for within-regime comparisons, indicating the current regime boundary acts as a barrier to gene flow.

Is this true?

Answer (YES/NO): NO